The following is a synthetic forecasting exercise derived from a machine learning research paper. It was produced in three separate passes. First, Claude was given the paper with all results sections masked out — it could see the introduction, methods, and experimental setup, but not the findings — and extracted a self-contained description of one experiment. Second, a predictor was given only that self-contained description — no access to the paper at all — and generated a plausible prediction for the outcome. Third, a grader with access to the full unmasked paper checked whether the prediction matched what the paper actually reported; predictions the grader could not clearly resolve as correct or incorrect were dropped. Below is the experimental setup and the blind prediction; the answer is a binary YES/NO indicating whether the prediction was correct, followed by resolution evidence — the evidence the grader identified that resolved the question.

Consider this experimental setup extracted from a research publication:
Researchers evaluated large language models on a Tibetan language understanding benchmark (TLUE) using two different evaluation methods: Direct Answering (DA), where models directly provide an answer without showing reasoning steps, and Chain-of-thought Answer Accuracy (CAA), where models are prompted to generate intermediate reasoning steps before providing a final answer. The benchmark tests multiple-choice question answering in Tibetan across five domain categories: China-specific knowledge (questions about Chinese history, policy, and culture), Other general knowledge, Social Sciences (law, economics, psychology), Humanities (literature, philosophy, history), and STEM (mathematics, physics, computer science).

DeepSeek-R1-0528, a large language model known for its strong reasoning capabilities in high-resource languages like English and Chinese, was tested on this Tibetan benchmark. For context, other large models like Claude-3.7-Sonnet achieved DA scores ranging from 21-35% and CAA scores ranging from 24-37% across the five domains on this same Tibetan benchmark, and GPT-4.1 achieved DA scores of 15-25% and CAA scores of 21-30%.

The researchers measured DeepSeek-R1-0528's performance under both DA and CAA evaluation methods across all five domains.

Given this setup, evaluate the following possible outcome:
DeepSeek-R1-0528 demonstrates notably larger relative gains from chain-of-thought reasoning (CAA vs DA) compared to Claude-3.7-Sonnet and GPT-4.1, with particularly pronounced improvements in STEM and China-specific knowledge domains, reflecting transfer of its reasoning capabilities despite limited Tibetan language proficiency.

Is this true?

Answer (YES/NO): NO